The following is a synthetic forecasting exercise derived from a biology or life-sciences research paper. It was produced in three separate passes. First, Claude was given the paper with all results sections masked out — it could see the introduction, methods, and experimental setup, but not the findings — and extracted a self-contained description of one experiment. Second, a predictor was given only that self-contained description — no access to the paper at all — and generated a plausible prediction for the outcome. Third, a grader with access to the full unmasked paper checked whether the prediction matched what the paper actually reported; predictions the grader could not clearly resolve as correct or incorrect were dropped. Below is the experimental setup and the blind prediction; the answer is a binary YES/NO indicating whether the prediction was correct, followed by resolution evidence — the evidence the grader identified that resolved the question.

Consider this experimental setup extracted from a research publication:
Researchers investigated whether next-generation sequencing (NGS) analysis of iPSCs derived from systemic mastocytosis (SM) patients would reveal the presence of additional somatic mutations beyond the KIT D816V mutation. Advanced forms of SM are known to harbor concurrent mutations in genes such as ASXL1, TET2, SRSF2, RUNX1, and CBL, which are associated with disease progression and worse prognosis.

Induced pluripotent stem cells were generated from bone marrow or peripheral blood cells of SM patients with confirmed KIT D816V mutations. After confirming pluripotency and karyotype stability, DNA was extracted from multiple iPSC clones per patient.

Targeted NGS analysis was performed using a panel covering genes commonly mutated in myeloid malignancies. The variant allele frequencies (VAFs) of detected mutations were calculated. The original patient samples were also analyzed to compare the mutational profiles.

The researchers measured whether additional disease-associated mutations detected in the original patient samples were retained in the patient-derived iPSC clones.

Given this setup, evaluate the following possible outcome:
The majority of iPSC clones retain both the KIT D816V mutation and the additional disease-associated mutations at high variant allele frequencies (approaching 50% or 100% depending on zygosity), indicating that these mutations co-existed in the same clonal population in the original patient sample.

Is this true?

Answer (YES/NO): NO